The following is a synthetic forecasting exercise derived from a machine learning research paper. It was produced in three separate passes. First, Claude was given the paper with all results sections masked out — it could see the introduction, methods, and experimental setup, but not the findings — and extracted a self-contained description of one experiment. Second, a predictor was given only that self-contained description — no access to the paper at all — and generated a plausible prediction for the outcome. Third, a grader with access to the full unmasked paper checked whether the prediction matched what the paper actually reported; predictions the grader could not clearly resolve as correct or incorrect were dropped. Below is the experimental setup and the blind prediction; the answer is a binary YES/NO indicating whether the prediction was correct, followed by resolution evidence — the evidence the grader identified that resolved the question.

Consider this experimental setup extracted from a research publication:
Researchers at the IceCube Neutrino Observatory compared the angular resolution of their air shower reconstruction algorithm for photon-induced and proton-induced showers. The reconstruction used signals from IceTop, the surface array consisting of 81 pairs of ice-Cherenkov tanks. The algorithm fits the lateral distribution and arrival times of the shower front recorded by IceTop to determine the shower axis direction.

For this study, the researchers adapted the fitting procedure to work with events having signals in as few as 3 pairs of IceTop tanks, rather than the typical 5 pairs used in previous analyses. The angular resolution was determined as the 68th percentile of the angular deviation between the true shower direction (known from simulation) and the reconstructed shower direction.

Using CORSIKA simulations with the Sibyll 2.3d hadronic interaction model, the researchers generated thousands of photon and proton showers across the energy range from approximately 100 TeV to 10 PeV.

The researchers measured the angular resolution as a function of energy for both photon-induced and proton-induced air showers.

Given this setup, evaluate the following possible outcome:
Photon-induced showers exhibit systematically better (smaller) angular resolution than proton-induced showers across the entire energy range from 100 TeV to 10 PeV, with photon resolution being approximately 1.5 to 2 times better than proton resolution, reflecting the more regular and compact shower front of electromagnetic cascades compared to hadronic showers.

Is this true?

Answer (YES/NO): NO